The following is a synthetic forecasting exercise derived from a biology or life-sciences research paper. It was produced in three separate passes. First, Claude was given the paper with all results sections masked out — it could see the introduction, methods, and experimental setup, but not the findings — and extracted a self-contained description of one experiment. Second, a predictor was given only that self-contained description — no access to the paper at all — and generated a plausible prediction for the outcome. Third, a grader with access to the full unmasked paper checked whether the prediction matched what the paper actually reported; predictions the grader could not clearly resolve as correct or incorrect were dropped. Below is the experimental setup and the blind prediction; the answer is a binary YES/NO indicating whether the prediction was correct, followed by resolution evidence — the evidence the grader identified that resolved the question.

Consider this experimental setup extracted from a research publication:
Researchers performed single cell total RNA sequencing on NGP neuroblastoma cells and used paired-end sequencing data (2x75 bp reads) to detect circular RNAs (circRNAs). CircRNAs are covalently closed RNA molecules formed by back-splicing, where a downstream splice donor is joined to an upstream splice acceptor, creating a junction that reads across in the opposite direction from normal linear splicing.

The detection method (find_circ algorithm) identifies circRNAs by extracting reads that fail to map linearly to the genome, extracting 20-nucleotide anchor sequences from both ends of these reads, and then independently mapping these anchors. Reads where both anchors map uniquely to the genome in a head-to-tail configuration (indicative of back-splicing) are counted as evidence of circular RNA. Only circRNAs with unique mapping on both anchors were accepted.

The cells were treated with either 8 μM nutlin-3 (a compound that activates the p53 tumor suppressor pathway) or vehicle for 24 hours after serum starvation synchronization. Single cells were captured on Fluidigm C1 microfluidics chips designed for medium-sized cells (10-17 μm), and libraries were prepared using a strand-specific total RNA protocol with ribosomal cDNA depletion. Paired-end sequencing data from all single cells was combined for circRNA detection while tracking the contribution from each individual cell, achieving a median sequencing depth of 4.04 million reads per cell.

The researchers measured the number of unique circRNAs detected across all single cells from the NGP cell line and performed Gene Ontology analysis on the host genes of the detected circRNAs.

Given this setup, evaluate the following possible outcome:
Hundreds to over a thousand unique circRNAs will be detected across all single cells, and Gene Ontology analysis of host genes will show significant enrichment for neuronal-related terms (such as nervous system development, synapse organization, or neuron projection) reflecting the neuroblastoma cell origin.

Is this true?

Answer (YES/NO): NO